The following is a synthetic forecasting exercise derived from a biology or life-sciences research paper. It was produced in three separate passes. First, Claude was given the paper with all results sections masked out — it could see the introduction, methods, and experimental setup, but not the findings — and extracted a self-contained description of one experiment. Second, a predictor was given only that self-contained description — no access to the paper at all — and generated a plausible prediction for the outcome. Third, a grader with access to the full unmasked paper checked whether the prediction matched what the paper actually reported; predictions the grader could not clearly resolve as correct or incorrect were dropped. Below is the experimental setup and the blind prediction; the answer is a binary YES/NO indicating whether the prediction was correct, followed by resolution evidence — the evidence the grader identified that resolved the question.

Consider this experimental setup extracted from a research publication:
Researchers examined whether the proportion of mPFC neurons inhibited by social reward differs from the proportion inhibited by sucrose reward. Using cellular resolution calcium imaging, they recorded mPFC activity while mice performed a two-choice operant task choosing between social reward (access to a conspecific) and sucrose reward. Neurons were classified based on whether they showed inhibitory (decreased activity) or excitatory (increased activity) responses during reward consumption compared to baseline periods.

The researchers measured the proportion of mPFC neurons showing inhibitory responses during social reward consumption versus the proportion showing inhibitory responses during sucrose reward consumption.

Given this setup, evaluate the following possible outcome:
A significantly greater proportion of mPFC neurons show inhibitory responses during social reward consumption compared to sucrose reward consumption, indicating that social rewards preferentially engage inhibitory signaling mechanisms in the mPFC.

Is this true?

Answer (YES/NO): NO